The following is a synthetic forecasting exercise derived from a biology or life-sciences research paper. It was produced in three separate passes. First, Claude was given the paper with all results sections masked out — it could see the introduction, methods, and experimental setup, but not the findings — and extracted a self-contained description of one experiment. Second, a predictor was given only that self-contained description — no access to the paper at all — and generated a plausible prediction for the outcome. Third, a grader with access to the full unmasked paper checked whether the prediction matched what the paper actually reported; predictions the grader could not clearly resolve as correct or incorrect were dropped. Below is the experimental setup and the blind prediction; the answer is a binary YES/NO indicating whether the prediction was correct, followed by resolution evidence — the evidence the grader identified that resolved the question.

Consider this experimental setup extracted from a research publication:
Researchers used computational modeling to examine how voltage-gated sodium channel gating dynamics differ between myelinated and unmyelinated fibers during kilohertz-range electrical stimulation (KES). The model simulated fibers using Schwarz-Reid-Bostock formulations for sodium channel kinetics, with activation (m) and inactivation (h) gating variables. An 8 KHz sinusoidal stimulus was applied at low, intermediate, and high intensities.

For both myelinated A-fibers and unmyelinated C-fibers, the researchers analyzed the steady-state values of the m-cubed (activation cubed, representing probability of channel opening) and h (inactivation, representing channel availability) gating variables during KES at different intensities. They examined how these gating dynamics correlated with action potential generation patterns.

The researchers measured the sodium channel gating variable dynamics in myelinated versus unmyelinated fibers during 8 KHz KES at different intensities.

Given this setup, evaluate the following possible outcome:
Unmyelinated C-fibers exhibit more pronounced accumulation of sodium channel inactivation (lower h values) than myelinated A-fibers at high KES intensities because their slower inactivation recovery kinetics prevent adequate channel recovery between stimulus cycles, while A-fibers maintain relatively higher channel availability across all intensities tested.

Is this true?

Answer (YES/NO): NO